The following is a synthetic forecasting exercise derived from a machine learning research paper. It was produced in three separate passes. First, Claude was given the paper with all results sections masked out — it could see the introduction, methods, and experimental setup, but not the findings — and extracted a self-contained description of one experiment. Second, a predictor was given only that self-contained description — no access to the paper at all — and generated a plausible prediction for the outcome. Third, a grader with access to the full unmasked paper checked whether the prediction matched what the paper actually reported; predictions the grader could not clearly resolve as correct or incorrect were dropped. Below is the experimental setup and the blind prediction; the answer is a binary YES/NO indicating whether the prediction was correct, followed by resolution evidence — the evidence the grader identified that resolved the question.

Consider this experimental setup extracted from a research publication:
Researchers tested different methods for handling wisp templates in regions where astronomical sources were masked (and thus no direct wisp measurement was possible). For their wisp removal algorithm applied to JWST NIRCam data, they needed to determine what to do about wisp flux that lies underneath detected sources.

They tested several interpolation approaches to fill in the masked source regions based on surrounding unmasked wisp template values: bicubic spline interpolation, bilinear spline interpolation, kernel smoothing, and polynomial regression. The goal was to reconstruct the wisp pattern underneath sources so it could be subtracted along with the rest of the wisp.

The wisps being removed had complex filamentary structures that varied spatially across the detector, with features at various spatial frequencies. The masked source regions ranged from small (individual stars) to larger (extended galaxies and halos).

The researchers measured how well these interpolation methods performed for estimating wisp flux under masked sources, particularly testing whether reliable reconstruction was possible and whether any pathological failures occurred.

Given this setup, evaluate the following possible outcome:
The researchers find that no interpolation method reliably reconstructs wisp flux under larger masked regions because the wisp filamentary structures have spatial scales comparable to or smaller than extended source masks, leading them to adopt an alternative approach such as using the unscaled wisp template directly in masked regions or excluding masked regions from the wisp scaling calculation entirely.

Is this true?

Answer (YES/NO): YES